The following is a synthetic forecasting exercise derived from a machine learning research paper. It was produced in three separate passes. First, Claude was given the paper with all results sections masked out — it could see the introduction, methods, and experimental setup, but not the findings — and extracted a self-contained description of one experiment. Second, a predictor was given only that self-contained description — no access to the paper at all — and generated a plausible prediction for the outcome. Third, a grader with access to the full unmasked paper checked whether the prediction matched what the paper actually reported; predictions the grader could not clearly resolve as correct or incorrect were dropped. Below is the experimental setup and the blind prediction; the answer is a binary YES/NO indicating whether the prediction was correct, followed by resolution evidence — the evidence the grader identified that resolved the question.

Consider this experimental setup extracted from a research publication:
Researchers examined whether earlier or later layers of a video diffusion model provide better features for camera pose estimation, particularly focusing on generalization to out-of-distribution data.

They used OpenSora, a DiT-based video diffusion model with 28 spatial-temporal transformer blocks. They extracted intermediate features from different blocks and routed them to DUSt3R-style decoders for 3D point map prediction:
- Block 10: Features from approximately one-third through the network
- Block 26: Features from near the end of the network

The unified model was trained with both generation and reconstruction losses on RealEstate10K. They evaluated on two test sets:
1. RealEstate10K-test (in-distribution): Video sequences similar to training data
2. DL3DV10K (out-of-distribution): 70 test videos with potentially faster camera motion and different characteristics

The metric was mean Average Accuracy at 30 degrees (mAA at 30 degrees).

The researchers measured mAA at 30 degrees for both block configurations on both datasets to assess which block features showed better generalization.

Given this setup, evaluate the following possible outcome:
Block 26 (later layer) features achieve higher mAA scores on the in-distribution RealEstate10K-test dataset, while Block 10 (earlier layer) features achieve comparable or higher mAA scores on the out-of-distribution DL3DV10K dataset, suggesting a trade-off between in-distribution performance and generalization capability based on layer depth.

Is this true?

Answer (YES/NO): NO